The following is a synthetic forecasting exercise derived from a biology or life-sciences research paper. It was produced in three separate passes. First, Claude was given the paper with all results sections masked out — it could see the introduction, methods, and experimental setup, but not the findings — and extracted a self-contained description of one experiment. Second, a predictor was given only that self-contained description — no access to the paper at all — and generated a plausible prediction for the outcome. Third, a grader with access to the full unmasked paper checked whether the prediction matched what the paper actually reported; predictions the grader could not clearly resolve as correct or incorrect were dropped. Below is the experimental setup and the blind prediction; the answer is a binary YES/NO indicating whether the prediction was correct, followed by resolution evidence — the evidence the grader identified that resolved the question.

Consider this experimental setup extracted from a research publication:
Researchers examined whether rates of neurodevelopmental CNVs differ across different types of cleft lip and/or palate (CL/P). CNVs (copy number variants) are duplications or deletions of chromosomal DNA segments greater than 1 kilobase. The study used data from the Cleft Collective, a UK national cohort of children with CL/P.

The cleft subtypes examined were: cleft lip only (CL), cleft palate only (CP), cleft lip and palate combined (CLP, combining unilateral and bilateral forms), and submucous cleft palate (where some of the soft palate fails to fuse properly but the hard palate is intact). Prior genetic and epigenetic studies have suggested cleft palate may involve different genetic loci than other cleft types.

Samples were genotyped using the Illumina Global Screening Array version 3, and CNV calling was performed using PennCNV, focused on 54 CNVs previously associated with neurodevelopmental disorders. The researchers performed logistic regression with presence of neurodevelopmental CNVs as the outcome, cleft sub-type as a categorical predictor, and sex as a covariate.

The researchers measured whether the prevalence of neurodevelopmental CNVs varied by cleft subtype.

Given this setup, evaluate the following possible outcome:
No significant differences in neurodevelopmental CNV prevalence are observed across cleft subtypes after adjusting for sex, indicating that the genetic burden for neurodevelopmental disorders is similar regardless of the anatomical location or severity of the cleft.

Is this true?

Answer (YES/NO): NO